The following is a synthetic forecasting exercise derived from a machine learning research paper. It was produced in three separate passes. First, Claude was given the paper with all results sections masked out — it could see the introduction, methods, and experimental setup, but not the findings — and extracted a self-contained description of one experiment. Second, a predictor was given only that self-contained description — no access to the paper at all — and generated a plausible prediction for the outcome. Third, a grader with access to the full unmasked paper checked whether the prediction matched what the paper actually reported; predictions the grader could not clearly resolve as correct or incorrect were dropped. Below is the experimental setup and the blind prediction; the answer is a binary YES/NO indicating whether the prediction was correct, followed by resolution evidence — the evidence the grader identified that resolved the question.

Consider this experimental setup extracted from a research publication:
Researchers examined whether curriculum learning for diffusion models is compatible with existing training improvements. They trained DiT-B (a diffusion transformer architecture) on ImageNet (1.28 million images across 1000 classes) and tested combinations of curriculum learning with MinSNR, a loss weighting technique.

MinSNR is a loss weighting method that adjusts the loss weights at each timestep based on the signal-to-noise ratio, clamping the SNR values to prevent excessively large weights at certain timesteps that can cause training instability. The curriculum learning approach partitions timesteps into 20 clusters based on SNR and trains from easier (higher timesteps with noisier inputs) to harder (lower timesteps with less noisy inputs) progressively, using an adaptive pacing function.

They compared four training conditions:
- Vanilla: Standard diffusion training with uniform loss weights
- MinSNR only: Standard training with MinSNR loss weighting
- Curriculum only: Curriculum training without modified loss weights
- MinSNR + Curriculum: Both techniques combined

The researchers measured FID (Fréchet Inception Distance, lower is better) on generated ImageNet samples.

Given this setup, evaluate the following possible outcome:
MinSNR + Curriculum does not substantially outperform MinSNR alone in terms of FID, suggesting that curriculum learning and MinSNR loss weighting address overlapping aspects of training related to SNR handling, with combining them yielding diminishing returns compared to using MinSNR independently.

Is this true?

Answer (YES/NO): NO